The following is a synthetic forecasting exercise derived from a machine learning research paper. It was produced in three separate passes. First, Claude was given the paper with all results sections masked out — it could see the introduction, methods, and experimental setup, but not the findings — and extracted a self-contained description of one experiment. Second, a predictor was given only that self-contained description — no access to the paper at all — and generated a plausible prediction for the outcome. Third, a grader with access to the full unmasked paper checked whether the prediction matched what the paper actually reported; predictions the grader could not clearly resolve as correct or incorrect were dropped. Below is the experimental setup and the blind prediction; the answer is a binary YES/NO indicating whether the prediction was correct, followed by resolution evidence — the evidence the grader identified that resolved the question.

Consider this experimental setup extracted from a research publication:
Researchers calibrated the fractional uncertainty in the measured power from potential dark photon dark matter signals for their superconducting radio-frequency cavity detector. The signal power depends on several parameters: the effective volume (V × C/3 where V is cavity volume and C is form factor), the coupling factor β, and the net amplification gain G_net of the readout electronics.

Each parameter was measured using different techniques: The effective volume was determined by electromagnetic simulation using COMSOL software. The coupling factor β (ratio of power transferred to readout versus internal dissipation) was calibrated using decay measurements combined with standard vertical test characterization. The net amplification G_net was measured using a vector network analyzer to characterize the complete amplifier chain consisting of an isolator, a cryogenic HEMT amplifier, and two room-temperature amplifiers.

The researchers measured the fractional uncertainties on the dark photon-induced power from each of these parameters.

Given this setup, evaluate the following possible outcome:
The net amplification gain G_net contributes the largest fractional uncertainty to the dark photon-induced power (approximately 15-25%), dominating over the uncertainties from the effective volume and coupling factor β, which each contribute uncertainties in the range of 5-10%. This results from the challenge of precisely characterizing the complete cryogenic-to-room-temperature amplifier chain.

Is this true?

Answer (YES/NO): NO